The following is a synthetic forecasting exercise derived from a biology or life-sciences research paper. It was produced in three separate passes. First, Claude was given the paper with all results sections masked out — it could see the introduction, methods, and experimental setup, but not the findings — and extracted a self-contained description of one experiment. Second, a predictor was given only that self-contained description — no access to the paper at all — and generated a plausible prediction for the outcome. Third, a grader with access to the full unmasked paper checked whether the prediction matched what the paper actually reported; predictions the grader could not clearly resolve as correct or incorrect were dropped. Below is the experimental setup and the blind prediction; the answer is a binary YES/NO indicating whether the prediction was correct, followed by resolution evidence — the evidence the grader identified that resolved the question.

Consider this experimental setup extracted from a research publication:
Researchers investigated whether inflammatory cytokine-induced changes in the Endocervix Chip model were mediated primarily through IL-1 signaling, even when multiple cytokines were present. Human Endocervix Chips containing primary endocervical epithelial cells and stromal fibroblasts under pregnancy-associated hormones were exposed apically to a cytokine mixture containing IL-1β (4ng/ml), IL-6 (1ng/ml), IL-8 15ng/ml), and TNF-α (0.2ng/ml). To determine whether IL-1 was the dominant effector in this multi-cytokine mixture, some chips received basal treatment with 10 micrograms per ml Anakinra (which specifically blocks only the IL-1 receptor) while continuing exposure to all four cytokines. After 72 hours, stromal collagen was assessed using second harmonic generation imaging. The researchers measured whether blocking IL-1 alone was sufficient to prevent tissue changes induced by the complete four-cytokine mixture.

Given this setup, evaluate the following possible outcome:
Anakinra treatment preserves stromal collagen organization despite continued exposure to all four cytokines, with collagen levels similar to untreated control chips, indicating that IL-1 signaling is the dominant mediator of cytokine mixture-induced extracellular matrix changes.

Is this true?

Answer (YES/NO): YES